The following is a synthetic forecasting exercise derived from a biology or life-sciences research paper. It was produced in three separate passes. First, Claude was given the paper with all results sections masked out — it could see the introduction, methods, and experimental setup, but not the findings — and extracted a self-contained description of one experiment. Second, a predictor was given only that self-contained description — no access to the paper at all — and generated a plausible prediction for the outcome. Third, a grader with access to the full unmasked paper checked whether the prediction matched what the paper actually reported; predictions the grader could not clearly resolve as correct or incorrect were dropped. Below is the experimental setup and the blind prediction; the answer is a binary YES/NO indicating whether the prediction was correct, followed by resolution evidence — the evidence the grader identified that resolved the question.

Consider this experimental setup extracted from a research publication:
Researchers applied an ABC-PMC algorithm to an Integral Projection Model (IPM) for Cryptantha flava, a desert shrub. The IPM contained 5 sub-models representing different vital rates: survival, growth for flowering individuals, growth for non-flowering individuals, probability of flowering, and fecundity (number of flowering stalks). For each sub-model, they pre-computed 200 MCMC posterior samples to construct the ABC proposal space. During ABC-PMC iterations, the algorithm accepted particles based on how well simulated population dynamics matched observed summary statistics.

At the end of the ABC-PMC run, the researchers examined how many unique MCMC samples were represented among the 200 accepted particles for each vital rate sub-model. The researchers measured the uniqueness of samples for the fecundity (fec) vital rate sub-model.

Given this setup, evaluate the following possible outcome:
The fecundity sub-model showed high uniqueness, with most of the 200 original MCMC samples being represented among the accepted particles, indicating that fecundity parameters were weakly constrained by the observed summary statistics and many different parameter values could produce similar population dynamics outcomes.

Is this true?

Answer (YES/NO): NO